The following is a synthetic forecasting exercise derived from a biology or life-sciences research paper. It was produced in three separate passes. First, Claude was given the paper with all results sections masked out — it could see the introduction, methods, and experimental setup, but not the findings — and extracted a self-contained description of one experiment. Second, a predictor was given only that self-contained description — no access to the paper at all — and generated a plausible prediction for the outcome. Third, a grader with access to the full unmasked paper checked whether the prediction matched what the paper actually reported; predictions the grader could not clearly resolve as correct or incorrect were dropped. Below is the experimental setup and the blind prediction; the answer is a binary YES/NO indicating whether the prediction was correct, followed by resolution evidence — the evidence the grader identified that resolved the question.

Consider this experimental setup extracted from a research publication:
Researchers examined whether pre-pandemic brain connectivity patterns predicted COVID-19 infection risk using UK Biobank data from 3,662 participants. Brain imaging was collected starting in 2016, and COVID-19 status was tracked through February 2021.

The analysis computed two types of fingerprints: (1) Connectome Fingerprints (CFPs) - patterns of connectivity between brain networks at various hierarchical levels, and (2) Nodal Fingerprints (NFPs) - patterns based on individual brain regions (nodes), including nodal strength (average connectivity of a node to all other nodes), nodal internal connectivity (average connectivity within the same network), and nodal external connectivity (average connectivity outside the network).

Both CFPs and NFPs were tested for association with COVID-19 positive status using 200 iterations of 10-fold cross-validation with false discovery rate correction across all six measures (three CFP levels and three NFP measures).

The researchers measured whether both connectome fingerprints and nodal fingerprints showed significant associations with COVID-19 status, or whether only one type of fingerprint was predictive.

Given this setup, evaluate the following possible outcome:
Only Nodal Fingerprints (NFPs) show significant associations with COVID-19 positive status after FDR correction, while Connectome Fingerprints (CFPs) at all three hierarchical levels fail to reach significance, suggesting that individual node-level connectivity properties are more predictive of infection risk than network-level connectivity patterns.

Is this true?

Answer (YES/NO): NO